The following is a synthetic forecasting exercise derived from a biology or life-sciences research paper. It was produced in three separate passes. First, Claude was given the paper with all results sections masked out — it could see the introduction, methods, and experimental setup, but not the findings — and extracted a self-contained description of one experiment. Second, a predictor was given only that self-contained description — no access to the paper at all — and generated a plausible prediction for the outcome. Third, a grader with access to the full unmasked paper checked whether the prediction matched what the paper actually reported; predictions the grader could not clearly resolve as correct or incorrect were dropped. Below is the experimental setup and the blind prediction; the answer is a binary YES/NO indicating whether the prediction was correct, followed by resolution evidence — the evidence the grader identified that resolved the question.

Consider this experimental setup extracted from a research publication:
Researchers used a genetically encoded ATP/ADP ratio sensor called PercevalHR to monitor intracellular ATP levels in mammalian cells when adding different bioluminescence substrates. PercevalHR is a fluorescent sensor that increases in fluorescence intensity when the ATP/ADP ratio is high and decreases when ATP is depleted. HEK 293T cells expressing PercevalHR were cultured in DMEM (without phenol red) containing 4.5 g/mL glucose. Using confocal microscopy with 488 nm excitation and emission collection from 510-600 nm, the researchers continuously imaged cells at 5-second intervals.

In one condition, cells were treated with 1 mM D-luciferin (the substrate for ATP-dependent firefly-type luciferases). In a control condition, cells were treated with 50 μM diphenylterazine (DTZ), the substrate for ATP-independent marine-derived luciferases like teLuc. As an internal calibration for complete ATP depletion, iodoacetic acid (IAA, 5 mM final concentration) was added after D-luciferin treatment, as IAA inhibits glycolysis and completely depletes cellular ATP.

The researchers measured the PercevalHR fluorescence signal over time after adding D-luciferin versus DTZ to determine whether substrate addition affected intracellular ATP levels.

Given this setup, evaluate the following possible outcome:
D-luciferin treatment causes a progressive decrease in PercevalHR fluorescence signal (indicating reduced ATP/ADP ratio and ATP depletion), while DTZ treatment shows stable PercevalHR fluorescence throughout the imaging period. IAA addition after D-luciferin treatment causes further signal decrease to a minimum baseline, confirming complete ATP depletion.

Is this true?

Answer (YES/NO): YES